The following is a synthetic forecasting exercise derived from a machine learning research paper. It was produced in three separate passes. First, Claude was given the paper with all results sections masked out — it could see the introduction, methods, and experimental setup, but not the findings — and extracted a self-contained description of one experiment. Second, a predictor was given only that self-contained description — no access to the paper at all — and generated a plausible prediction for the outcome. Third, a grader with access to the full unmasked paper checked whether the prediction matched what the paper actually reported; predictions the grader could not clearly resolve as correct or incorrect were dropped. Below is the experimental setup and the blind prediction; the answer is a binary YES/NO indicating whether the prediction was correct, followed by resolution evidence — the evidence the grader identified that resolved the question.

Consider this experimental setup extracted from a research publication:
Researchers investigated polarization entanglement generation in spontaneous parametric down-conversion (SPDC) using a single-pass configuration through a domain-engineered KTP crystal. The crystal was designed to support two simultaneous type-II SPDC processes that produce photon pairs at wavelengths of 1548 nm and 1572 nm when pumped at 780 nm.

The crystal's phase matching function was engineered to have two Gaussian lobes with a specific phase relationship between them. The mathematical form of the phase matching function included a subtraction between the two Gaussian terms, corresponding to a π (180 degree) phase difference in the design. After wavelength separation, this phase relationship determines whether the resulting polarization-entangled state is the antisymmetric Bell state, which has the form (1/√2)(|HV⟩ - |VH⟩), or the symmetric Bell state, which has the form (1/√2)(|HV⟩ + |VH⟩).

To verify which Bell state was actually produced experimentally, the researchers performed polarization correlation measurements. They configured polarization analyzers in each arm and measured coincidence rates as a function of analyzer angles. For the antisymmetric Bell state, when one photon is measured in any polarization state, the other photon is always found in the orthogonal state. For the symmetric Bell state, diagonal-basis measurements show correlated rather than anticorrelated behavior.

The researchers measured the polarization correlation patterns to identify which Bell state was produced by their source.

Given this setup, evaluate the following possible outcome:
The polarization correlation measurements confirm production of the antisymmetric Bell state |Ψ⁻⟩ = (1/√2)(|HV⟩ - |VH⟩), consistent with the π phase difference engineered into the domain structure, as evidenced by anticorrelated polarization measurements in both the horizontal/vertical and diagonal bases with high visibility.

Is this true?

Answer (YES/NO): YES